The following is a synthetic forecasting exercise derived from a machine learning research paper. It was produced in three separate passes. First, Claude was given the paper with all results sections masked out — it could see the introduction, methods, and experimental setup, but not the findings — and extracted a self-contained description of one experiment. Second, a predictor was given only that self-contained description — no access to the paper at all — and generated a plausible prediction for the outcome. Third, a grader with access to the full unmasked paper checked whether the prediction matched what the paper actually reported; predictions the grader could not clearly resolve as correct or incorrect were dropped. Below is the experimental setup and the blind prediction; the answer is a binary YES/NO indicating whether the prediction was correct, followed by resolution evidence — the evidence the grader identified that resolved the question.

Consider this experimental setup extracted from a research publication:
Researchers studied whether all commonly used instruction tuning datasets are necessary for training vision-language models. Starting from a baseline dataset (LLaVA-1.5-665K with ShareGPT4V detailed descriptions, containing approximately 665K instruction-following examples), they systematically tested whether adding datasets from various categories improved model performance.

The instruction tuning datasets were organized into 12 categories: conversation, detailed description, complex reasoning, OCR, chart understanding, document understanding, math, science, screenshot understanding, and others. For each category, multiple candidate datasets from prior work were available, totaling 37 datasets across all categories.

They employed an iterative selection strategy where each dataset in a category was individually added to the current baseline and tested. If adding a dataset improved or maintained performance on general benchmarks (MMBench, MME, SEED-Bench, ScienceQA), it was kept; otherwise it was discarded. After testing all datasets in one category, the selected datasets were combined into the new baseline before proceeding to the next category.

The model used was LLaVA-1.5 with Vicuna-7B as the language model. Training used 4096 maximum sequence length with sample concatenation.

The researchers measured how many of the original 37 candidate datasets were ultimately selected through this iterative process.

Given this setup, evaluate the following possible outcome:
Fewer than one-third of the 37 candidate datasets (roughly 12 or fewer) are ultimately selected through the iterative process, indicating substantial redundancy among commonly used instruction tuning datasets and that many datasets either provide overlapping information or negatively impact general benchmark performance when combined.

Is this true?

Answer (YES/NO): NO